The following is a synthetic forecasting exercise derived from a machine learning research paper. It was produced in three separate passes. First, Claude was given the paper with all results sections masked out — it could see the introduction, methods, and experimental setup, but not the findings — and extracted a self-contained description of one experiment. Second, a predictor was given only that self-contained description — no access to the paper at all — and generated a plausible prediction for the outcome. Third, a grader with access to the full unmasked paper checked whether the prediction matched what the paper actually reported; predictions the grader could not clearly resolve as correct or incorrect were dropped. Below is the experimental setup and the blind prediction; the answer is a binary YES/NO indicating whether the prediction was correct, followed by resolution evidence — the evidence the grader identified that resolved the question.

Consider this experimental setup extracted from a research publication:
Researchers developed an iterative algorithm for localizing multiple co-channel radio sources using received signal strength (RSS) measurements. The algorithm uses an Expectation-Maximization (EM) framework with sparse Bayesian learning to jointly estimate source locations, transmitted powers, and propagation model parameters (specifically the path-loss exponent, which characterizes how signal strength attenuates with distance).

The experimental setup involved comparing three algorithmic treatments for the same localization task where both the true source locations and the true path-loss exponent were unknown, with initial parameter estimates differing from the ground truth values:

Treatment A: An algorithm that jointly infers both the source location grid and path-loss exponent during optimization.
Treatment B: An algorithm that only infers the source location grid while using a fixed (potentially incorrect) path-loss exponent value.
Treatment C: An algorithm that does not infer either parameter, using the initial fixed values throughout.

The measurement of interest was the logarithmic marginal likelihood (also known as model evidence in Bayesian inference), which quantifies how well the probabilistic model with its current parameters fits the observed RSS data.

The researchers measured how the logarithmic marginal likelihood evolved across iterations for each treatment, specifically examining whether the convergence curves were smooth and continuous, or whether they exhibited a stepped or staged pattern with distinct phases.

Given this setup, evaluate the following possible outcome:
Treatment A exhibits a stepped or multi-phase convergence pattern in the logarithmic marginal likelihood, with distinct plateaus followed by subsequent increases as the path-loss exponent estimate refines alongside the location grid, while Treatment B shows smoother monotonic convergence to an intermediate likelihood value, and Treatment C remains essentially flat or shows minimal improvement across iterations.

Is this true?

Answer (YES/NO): NO